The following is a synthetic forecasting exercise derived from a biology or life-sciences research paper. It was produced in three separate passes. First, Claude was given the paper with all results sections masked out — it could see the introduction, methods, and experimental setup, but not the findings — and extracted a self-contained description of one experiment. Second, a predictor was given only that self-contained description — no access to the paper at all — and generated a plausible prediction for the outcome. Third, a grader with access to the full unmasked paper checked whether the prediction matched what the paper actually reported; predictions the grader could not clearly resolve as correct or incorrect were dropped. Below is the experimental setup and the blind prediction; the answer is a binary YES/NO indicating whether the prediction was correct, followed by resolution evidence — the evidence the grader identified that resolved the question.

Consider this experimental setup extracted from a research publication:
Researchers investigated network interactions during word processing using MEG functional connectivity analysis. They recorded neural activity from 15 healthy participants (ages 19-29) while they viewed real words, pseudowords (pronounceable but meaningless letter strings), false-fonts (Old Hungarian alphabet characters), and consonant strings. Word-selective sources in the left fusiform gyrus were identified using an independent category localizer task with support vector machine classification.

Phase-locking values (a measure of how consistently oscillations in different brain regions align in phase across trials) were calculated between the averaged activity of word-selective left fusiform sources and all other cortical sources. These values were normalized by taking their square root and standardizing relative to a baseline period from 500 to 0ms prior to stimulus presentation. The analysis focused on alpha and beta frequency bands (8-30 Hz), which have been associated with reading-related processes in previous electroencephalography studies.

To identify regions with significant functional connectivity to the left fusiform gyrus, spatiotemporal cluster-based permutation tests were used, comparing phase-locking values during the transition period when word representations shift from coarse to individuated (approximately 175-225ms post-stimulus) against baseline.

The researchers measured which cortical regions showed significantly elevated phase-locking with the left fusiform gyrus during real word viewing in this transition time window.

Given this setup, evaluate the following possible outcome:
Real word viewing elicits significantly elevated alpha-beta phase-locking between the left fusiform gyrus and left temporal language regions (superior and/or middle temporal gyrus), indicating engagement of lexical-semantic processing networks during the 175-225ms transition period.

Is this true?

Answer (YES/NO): NO